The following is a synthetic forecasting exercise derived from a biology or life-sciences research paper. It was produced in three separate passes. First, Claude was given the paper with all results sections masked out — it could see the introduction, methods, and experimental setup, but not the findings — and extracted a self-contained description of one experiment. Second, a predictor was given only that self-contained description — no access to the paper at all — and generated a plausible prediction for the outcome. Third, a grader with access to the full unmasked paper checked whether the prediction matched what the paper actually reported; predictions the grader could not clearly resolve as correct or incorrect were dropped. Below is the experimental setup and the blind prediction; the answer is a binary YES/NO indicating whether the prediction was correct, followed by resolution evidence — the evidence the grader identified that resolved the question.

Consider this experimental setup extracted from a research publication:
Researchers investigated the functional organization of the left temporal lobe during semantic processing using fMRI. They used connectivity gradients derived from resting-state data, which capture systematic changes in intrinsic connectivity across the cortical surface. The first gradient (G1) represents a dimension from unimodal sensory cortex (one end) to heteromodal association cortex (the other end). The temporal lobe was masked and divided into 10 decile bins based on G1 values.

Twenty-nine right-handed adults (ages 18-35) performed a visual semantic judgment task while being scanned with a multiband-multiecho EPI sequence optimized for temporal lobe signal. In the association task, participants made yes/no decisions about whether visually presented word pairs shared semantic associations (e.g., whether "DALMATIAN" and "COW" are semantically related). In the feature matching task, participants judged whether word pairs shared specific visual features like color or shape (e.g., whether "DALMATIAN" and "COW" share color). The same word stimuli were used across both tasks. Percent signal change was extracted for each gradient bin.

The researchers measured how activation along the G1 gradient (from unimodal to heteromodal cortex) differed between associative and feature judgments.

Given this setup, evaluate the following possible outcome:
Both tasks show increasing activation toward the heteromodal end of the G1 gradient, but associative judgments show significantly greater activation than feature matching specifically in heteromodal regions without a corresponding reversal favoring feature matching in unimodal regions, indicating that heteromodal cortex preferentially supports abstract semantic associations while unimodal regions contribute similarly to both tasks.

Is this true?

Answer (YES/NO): NO